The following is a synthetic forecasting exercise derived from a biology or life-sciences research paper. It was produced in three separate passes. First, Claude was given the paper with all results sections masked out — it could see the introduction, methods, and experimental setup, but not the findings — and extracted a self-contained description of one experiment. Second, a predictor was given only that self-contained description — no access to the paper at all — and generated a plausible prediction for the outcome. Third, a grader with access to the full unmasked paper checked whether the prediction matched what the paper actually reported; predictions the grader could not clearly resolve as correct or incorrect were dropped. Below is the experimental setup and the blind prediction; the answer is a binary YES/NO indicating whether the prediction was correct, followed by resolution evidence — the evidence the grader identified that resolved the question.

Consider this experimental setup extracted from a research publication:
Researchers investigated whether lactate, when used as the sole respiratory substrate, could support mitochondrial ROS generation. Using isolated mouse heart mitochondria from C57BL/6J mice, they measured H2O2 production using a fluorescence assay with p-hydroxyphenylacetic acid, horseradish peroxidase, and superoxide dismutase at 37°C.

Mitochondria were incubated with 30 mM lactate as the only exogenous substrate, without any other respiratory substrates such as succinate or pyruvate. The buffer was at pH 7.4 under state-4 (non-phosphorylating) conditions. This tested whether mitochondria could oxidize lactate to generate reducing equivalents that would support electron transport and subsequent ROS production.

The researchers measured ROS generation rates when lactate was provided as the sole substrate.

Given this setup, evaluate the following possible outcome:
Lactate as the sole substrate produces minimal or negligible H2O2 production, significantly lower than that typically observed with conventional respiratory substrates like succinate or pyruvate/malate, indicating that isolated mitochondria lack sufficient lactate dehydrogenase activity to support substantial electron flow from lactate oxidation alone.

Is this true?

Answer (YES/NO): YES